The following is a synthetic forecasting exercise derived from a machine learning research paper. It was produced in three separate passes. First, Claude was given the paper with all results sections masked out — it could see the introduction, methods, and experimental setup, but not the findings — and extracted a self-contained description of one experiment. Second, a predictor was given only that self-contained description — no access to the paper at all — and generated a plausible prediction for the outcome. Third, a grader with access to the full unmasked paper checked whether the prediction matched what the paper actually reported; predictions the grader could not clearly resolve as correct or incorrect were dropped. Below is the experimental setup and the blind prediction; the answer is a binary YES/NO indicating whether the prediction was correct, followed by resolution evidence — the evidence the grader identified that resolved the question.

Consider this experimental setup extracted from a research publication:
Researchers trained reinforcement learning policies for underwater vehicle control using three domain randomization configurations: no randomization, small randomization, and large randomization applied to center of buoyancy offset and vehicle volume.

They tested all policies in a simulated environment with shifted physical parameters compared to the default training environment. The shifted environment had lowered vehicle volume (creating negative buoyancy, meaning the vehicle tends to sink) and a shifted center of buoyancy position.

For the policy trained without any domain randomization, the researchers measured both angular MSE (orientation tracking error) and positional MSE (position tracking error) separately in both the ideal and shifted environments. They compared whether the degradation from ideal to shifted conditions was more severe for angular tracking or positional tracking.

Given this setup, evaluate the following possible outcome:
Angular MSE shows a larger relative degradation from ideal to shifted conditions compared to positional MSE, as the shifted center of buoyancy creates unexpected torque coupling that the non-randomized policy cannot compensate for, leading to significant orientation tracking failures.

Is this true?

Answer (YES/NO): YES